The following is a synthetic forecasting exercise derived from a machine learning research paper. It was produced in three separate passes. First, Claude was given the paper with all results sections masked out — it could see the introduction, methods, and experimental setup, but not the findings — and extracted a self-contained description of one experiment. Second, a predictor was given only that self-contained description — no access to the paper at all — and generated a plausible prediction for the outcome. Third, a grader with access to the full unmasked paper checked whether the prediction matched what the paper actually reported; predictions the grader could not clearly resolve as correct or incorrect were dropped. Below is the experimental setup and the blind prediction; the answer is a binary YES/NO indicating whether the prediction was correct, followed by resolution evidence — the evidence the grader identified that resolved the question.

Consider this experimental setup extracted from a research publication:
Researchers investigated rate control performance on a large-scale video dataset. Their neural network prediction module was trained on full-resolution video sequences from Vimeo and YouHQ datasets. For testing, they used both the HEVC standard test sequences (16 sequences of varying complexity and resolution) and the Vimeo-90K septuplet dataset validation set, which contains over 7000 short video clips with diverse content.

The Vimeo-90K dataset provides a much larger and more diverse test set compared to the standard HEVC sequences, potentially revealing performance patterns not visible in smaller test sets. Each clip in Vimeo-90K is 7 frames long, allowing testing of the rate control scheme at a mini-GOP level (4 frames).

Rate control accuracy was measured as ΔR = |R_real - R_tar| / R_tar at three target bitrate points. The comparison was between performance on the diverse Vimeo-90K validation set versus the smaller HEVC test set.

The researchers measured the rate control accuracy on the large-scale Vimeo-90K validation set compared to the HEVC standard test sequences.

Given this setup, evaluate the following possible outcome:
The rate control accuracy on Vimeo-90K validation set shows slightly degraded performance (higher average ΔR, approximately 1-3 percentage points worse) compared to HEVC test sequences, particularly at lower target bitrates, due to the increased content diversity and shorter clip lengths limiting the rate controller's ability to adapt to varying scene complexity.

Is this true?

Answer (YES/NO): NO